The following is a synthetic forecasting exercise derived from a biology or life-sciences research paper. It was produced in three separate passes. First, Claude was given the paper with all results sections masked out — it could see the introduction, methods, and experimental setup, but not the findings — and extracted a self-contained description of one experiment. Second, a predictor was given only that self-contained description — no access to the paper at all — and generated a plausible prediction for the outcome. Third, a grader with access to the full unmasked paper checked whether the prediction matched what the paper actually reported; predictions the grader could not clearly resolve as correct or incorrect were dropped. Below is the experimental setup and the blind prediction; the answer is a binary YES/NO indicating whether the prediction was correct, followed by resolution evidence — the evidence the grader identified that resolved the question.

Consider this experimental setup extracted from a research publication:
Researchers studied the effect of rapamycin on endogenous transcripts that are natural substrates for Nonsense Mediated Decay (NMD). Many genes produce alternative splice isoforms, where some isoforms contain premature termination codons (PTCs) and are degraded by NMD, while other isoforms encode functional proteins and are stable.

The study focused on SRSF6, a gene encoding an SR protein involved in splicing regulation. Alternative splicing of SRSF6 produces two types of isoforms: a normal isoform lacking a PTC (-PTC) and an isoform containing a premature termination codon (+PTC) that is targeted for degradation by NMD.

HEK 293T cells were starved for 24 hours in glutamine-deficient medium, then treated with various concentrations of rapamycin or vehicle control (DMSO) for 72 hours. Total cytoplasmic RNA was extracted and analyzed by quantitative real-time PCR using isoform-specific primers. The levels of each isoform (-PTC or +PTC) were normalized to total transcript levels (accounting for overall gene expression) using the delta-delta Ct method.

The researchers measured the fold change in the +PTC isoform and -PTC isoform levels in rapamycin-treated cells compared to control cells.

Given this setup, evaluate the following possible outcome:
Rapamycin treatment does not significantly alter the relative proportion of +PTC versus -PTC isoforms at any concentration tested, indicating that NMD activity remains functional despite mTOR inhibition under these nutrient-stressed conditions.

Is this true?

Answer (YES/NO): NO